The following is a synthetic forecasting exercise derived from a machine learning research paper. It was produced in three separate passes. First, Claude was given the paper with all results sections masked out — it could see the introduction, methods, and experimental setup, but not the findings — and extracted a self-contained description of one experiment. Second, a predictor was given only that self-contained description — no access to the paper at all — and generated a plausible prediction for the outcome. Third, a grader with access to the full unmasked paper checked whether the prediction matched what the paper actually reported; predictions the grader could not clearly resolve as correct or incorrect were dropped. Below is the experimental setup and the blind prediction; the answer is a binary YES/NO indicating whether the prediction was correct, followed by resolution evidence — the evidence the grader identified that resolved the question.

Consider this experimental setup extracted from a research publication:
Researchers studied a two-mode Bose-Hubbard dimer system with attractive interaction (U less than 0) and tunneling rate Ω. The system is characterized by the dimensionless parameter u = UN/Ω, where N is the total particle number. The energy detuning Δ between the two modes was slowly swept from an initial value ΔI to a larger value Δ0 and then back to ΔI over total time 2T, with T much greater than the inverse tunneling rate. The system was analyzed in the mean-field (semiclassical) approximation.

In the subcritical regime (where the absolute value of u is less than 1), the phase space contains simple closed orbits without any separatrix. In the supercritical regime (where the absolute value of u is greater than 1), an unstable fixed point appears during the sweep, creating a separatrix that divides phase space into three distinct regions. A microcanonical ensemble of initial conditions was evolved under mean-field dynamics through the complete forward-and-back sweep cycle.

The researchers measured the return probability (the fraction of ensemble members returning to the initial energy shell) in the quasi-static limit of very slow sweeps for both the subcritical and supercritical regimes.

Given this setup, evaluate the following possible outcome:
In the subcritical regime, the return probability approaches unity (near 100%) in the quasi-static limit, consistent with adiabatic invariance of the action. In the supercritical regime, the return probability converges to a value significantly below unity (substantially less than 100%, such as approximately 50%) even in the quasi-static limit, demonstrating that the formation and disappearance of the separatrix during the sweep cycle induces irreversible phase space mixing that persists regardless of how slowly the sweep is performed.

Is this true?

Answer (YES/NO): YES